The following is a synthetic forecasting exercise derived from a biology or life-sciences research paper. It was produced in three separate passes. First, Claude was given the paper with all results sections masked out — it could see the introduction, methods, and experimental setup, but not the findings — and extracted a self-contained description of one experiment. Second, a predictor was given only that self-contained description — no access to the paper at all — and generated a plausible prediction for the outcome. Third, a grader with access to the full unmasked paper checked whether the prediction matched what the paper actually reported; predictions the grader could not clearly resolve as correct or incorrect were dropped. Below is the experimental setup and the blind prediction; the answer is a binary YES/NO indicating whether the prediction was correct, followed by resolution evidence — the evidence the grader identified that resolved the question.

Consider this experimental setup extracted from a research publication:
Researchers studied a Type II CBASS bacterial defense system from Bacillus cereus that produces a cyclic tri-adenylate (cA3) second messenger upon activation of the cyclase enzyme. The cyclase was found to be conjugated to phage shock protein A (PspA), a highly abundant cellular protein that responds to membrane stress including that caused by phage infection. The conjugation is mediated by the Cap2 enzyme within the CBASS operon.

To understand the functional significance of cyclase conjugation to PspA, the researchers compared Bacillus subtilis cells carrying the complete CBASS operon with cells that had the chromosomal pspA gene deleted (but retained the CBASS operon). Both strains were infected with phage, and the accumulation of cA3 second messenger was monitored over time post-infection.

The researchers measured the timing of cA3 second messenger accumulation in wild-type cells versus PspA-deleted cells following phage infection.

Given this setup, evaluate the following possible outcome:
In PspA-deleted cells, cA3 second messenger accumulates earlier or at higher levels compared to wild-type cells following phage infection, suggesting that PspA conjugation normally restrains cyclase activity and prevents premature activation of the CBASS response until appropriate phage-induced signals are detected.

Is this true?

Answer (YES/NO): YES